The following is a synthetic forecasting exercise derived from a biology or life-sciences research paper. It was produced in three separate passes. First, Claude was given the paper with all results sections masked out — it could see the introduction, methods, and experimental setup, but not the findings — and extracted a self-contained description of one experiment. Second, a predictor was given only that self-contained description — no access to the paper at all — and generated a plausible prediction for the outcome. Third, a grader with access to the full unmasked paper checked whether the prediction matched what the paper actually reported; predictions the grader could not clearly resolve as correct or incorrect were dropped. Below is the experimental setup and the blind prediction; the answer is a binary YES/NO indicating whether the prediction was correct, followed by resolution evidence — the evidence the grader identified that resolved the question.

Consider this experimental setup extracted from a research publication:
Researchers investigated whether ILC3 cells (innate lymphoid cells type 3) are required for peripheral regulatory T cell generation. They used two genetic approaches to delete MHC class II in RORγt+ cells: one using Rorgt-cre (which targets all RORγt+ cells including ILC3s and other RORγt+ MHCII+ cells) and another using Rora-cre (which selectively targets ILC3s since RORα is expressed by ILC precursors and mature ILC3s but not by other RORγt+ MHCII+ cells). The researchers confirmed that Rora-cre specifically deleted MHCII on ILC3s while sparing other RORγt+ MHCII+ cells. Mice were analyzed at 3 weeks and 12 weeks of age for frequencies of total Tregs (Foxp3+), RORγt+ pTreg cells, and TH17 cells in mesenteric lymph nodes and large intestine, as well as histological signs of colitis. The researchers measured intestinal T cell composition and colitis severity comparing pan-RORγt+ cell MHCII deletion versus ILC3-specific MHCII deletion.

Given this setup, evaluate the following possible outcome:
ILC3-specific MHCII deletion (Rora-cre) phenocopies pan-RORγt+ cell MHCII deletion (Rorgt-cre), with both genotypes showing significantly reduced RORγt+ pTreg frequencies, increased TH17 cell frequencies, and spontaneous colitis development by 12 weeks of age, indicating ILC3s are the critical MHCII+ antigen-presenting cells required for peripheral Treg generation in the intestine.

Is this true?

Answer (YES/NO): NO